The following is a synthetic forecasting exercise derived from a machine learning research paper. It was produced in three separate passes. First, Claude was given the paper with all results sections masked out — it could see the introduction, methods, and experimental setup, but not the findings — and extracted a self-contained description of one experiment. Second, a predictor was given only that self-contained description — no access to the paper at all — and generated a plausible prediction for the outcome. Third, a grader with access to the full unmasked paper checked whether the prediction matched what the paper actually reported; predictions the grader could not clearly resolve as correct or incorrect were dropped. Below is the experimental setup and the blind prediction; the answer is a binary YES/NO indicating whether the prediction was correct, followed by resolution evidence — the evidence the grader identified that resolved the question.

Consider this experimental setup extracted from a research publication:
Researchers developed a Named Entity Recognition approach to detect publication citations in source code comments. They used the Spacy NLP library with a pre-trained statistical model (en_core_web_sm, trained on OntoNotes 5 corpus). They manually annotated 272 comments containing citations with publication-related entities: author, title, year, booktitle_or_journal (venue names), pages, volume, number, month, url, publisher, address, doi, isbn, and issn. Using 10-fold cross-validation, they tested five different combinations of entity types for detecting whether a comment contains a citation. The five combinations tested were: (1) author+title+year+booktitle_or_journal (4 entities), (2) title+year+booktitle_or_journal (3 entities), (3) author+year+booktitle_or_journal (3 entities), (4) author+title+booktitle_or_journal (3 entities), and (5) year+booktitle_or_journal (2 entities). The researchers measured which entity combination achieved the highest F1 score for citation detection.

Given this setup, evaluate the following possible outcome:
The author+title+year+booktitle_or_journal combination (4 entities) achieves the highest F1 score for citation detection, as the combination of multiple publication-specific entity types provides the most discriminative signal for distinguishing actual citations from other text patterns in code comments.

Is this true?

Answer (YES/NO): NO